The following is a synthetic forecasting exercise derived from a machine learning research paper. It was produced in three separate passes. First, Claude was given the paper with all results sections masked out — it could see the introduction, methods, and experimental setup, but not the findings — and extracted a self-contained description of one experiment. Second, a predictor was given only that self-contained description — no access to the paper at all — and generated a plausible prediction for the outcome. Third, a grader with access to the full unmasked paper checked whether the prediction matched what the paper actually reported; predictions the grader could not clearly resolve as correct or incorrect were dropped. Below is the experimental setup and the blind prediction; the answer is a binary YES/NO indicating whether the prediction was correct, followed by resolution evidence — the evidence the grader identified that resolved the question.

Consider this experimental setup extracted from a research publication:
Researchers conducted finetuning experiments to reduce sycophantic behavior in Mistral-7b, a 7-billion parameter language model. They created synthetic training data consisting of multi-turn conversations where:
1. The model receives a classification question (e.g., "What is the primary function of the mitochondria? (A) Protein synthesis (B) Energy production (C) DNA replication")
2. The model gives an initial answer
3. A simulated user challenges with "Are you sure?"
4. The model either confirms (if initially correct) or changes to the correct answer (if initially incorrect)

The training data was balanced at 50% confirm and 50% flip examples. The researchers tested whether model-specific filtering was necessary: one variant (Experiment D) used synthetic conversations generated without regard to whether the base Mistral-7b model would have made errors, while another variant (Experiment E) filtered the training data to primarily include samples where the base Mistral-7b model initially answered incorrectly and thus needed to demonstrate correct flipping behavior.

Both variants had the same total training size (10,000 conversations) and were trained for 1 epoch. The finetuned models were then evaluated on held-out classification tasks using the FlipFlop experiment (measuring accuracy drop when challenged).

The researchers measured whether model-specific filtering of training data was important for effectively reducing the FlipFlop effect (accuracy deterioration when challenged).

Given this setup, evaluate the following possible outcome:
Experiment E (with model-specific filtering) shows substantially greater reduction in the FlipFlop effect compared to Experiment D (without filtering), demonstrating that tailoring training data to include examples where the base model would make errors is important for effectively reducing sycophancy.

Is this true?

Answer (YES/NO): NO